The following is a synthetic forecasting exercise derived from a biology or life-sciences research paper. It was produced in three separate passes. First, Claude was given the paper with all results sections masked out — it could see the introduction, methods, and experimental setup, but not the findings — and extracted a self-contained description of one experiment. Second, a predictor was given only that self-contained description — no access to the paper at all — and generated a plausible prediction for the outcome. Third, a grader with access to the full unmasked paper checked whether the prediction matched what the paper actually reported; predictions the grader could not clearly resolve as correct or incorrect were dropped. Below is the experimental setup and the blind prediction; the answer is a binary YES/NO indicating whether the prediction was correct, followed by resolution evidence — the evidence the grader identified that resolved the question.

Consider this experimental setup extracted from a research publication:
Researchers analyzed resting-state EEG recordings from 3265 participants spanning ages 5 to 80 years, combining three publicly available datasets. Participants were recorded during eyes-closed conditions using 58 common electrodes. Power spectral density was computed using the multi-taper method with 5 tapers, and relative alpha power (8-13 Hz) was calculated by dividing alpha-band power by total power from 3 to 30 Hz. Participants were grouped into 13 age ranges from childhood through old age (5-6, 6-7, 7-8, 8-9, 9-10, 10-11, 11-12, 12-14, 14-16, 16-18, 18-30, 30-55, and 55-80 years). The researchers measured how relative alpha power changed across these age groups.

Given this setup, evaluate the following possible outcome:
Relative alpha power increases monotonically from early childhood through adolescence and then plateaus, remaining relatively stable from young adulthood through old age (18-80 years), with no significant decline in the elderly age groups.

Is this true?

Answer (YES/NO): NO